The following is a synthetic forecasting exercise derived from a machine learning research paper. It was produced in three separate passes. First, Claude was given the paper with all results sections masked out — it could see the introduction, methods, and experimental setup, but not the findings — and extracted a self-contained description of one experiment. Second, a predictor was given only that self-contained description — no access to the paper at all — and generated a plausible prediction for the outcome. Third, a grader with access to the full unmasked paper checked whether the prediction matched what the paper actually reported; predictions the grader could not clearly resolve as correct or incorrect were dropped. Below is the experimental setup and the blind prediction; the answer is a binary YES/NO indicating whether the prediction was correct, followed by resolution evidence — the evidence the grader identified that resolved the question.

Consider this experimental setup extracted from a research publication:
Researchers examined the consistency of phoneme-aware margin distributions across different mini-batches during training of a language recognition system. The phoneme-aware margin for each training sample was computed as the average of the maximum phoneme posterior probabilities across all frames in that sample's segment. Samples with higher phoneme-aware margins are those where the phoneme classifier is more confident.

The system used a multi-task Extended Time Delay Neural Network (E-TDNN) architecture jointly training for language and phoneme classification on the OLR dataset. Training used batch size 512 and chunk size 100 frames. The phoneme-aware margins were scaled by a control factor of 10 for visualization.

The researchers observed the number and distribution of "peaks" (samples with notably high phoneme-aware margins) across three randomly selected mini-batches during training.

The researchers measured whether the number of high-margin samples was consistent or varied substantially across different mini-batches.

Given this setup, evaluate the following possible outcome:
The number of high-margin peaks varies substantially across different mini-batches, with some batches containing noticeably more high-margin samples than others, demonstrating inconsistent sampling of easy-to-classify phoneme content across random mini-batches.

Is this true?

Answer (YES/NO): NO